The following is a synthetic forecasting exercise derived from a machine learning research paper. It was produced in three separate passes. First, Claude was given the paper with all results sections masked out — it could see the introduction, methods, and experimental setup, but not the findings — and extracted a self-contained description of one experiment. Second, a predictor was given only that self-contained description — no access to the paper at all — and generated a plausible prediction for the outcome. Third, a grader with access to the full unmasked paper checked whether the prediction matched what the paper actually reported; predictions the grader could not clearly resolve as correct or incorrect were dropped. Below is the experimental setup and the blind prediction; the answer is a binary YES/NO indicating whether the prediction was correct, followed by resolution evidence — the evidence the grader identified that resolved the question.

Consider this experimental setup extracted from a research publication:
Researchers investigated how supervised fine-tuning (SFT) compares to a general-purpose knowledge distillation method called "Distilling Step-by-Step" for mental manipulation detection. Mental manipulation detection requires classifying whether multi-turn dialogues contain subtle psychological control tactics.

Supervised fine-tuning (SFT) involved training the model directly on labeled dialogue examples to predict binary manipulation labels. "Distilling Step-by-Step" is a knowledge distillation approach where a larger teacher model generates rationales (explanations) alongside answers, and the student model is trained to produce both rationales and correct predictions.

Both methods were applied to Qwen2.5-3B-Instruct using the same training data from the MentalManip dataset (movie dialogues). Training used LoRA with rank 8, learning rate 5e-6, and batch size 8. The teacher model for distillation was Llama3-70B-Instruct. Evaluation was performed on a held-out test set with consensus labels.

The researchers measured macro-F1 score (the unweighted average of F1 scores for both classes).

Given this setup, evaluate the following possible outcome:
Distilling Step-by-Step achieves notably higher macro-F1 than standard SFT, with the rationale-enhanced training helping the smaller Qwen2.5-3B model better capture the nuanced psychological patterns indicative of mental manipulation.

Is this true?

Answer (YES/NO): YES